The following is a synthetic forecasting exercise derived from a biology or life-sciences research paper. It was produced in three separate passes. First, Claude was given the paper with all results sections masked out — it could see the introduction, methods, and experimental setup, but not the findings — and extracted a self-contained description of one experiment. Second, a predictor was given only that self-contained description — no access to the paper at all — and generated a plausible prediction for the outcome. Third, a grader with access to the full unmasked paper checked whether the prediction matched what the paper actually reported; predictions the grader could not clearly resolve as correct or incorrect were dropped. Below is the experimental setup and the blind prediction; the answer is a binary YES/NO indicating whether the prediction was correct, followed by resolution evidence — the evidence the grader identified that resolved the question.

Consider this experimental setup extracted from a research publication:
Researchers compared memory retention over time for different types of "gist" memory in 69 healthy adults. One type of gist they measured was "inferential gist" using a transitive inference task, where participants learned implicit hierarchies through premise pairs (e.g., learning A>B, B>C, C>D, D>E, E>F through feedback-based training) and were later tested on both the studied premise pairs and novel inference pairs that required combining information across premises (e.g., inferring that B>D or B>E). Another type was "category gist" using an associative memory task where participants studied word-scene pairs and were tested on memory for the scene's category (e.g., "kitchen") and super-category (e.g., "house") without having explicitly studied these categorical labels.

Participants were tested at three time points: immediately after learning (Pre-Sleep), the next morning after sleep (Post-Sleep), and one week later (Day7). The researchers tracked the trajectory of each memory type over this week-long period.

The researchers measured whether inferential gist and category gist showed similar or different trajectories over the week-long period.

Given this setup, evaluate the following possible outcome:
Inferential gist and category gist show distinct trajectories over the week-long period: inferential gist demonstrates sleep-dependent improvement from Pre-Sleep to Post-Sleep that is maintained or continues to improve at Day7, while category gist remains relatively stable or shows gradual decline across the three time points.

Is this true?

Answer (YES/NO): NO